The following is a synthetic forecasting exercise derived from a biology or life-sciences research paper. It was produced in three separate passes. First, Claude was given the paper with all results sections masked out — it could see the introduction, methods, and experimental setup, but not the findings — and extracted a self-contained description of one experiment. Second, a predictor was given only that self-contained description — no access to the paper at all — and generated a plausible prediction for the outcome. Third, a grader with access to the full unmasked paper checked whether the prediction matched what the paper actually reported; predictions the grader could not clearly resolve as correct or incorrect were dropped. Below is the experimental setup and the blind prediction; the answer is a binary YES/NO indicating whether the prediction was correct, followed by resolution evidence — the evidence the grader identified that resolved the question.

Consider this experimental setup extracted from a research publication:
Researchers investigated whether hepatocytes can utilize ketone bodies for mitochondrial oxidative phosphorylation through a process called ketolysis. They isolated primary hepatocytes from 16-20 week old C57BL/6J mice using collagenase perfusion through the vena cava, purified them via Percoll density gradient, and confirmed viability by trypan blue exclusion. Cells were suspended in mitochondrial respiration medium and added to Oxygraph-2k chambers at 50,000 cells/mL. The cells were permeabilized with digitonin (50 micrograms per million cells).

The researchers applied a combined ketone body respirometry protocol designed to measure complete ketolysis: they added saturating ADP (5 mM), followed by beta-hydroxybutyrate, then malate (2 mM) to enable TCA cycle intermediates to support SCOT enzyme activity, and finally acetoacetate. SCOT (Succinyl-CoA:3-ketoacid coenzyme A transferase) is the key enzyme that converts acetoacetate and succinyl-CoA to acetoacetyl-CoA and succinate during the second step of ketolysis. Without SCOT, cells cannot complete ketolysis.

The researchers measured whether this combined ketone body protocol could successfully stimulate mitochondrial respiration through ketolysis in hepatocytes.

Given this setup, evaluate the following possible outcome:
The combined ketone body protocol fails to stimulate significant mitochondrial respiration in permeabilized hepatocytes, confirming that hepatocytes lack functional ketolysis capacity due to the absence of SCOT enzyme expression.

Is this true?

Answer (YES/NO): YES